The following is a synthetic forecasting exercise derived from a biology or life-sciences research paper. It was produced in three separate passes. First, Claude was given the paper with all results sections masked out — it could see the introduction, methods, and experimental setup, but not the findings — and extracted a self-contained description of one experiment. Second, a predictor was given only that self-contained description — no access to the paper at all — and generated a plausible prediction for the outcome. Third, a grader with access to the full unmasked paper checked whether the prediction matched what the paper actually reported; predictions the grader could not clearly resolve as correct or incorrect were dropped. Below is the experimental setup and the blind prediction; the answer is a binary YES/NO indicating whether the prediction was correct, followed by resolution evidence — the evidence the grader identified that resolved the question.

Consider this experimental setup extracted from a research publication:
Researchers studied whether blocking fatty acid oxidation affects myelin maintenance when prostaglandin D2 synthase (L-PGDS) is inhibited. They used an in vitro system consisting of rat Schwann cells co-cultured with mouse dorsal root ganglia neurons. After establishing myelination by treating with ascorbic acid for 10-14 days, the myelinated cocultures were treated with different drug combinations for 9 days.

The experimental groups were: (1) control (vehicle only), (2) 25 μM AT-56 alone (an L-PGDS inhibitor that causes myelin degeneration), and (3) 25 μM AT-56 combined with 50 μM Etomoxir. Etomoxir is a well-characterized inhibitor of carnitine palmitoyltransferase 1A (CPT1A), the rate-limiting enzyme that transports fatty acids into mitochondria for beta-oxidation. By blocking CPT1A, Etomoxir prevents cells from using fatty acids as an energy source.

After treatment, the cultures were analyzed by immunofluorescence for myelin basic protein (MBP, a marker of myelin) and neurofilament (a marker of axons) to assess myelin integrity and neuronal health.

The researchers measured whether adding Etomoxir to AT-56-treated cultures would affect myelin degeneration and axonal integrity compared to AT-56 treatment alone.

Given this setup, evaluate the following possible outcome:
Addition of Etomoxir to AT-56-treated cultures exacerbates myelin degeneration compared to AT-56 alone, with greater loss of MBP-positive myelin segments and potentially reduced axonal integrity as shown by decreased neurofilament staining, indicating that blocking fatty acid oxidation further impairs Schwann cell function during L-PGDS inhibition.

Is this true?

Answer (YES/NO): YES